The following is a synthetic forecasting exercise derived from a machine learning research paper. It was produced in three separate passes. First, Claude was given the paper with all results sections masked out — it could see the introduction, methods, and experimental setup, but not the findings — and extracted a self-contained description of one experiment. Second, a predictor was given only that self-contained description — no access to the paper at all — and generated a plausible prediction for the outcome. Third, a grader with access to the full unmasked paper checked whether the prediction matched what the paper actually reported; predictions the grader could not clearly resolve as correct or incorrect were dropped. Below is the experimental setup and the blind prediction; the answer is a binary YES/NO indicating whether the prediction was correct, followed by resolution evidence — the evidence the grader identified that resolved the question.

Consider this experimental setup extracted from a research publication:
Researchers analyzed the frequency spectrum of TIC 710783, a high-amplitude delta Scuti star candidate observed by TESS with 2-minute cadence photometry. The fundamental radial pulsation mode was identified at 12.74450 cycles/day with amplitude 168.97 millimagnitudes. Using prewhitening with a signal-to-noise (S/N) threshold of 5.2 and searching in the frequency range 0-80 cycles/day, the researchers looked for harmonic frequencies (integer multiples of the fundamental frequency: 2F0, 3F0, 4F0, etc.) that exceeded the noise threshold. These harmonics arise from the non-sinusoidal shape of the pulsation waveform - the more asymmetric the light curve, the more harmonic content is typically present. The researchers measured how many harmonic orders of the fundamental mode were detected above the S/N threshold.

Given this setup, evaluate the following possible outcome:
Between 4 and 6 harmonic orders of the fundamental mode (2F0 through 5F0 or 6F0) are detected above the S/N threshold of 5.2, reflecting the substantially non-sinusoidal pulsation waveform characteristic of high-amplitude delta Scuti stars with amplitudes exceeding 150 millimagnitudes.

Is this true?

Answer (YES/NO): YES